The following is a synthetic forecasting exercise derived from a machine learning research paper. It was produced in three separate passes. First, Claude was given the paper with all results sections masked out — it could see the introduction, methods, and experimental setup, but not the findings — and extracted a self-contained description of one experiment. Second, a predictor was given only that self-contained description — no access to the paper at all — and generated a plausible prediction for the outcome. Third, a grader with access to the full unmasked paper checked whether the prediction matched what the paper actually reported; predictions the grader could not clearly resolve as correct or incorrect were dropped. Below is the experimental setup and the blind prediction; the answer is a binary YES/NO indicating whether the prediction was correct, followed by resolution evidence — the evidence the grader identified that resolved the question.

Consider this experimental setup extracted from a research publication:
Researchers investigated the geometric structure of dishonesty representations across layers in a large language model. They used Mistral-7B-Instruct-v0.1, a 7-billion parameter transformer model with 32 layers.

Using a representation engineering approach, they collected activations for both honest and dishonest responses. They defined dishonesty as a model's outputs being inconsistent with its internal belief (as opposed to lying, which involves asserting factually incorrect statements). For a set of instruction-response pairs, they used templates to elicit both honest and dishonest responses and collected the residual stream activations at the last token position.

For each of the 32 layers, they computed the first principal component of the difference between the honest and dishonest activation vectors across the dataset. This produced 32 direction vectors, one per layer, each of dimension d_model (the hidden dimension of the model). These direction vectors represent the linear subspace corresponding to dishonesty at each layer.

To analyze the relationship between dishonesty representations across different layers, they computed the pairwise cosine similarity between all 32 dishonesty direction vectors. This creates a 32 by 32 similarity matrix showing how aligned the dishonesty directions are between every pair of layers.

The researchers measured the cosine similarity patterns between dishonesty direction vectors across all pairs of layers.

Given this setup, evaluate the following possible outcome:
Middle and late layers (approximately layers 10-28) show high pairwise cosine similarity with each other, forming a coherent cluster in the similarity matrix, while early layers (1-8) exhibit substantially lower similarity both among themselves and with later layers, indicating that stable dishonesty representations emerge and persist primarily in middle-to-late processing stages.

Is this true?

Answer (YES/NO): NO